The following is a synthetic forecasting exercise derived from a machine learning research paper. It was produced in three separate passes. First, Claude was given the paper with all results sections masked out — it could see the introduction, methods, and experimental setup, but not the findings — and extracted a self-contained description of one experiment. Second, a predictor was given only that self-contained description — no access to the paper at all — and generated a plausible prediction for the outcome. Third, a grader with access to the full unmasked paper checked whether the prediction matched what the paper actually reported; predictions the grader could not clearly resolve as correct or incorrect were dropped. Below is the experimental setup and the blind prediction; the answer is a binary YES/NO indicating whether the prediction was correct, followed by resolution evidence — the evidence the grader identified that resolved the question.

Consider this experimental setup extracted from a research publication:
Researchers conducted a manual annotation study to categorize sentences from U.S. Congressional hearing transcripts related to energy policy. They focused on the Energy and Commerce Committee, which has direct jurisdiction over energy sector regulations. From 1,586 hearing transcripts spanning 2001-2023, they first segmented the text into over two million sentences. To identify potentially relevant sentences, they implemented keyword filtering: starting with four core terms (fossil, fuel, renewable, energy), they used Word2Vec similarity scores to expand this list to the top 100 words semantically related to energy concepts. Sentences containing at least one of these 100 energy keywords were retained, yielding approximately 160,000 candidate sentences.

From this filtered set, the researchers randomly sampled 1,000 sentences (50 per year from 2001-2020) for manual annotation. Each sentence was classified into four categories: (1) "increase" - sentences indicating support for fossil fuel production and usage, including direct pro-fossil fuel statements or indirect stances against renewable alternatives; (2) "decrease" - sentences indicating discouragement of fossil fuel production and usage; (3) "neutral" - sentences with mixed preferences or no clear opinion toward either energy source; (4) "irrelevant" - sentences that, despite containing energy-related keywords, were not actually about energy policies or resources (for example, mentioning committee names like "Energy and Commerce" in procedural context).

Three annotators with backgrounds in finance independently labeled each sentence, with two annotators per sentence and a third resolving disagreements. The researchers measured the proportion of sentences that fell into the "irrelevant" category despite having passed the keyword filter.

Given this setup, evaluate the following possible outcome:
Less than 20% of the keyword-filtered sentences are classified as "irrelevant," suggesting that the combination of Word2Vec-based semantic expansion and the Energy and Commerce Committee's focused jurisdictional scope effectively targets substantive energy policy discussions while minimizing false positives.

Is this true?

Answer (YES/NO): NO